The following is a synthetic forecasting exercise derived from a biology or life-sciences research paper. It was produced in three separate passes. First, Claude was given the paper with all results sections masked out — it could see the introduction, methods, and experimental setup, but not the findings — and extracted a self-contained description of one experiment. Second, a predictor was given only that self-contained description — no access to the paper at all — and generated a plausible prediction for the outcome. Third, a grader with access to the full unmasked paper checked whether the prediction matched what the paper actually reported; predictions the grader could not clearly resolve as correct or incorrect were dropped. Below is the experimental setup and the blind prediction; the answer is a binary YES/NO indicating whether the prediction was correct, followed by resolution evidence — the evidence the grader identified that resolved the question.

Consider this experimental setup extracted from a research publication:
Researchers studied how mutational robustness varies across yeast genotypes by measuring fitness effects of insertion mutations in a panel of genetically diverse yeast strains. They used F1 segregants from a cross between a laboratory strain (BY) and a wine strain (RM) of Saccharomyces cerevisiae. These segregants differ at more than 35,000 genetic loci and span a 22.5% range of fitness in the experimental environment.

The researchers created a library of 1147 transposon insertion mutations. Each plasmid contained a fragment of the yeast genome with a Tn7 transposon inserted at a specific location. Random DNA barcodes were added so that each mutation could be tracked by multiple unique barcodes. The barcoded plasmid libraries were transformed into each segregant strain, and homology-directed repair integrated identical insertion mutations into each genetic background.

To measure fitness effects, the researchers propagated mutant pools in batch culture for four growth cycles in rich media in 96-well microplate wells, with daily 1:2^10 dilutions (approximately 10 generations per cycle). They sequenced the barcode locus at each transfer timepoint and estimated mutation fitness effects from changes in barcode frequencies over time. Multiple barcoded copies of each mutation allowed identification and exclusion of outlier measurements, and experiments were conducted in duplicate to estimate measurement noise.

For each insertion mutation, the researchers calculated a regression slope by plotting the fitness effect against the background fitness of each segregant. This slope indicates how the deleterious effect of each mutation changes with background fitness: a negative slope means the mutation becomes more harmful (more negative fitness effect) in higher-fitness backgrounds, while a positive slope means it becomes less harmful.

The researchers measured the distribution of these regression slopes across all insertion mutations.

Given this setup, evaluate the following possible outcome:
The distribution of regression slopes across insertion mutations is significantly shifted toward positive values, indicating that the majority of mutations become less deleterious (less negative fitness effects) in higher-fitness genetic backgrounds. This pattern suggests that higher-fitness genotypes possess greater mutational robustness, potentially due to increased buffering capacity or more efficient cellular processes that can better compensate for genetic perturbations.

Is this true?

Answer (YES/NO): NO